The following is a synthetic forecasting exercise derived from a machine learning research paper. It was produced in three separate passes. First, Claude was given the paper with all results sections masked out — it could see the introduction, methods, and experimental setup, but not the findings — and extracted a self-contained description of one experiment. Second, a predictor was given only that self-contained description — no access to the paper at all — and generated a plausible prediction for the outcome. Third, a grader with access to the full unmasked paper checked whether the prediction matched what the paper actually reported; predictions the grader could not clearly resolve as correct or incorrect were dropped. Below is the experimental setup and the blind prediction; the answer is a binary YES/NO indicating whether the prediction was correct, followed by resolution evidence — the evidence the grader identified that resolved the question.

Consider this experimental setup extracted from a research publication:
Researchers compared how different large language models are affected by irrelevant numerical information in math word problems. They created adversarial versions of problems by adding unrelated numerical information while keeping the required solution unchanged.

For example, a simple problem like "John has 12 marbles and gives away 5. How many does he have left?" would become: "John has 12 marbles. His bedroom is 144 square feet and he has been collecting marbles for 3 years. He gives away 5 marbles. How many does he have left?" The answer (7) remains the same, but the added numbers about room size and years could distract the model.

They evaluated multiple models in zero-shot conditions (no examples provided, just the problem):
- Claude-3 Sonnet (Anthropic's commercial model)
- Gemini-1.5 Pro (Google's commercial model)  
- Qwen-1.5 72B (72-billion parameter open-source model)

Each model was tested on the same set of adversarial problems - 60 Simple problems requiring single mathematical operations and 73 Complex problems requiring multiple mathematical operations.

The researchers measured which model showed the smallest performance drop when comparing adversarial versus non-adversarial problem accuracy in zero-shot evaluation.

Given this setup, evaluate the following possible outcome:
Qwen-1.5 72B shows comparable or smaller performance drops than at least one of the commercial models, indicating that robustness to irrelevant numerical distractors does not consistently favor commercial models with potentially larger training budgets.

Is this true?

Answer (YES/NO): NO